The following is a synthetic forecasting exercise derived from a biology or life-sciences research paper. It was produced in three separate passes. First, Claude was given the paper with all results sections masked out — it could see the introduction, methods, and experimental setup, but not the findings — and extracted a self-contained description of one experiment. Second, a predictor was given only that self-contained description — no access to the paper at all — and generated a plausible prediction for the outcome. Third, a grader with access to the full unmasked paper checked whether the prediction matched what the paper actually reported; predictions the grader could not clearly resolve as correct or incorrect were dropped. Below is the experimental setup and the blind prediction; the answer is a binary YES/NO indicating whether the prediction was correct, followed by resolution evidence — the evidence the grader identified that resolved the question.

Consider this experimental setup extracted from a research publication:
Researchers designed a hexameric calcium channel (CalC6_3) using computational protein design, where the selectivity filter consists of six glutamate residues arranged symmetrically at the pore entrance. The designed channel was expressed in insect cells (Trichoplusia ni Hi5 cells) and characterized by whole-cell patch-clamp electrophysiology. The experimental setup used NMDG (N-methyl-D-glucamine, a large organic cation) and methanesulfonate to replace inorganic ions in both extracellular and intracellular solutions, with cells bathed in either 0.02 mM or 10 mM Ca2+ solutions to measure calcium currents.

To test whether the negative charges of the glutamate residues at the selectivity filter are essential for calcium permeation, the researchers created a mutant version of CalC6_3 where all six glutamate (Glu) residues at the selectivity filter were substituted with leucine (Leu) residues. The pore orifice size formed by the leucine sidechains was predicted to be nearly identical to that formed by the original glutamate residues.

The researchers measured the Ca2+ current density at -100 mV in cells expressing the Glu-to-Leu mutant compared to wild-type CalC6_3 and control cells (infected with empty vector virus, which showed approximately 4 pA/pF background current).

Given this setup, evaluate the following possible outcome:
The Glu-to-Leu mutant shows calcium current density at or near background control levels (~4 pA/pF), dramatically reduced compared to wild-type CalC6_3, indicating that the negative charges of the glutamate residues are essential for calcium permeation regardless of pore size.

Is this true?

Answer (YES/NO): YES